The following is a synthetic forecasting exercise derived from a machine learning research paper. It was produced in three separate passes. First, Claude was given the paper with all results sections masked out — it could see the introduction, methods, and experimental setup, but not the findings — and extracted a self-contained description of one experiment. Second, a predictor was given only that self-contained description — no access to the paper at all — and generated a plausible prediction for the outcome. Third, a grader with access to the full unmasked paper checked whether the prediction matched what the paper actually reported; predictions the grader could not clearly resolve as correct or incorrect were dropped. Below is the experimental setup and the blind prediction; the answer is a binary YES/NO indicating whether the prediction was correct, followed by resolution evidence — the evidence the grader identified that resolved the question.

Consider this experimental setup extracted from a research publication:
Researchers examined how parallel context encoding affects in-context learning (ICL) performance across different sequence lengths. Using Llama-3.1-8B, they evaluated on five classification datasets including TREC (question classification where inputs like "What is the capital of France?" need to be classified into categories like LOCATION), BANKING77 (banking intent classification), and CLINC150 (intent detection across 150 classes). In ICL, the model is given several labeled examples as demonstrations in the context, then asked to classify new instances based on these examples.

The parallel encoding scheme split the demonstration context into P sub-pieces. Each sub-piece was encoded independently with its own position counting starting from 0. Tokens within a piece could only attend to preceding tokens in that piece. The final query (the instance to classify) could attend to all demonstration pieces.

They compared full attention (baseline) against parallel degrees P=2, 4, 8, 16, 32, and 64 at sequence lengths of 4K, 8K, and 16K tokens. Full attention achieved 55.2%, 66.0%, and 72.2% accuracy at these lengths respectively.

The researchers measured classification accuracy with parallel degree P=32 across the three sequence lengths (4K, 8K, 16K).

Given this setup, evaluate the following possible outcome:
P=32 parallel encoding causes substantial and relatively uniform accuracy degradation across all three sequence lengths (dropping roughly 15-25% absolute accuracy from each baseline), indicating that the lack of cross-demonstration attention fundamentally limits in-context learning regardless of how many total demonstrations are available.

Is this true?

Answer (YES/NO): NO